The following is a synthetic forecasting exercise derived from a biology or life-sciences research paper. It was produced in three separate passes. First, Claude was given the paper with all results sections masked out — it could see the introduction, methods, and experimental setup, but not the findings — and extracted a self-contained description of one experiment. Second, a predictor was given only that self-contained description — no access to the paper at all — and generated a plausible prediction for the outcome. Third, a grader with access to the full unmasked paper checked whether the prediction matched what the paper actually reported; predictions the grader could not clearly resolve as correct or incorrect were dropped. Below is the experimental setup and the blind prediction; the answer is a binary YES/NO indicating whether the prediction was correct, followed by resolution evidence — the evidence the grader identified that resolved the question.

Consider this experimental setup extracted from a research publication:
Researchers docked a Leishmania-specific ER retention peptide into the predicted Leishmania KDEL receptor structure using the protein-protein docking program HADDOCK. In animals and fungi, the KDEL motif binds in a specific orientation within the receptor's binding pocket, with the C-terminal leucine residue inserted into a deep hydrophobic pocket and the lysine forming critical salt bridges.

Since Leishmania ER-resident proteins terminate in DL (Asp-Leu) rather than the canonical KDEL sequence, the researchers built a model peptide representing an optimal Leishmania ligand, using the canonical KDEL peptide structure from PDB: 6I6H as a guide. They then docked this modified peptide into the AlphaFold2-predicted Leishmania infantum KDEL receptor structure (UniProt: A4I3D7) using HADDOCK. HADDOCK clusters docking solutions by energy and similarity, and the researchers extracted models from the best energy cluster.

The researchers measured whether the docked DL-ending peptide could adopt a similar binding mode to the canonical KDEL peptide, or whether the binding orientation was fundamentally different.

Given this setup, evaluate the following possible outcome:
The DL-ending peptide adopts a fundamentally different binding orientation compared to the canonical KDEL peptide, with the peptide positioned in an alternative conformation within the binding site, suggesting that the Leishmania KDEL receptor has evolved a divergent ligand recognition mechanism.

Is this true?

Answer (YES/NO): YES